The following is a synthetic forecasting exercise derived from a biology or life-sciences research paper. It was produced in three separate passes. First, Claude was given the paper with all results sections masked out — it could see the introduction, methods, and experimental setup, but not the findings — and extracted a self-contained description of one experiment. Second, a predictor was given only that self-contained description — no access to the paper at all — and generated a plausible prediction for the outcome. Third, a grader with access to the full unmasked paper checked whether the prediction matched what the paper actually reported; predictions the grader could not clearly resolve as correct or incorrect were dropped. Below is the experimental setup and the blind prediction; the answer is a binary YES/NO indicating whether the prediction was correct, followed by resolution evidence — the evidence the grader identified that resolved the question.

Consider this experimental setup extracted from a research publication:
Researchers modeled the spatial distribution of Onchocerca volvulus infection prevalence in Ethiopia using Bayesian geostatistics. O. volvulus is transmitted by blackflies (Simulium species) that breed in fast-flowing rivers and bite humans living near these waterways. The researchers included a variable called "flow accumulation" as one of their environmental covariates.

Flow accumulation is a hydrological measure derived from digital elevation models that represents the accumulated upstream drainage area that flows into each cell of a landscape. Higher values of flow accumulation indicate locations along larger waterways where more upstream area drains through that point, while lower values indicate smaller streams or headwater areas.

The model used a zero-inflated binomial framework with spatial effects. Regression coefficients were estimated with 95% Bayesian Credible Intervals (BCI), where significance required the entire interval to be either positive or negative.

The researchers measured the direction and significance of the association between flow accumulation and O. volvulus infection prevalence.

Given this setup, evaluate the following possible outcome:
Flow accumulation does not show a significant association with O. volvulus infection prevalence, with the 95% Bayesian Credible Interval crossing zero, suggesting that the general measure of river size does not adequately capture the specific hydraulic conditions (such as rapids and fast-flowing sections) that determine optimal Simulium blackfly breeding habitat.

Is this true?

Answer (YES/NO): NO